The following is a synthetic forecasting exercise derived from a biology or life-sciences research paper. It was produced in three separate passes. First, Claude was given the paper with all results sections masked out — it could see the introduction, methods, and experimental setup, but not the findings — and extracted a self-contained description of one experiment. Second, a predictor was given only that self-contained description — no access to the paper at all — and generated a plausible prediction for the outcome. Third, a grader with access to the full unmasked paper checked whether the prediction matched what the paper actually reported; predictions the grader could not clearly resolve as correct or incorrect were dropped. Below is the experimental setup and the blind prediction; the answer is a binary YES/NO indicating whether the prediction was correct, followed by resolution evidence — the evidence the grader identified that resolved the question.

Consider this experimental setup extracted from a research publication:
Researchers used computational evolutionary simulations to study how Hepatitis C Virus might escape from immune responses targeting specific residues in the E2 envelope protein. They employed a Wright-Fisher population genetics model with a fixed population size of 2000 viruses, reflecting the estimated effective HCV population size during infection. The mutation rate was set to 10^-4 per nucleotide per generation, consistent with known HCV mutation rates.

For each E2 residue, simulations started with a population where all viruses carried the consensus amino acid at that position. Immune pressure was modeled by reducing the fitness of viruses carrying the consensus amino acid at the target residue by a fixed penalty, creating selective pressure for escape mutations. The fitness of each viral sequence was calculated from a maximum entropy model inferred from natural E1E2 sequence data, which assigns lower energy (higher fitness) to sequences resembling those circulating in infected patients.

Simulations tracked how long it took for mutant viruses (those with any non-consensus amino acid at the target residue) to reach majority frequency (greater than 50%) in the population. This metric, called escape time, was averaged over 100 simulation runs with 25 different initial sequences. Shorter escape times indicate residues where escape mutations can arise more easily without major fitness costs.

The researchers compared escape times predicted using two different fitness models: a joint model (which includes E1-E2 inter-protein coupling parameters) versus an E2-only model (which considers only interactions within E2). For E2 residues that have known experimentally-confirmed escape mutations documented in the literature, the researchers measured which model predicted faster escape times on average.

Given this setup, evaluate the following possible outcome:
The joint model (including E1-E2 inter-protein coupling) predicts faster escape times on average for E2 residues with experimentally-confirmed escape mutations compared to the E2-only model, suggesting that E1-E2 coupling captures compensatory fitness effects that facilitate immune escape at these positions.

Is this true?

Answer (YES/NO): YES